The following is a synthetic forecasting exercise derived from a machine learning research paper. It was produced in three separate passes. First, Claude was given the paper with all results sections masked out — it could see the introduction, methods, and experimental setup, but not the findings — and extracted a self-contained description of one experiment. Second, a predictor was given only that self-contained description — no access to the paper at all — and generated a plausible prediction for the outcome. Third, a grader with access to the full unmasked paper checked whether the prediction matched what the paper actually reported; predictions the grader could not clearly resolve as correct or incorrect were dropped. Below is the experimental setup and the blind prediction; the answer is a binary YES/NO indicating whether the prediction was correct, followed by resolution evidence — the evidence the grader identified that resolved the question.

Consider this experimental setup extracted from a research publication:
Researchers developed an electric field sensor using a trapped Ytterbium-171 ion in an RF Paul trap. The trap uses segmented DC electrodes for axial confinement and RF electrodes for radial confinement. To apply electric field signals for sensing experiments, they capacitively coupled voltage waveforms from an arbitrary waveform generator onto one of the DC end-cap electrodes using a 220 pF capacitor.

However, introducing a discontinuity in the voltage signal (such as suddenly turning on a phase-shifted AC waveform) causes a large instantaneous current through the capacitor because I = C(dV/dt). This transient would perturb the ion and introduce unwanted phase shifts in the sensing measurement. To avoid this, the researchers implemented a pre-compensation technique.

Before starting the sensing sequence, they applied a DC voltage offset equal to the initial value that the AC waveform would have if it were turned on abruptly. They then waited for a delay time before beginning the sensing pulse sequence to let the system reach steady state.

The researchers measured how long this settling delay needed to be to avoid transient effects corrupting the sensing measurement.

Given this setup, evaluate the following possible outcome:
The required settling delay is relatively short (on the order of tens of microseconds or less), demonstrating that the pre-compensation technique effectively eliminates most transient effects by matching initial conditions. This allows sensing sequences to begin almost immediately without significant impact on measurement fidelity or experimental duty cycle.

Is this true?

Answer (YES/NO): NO